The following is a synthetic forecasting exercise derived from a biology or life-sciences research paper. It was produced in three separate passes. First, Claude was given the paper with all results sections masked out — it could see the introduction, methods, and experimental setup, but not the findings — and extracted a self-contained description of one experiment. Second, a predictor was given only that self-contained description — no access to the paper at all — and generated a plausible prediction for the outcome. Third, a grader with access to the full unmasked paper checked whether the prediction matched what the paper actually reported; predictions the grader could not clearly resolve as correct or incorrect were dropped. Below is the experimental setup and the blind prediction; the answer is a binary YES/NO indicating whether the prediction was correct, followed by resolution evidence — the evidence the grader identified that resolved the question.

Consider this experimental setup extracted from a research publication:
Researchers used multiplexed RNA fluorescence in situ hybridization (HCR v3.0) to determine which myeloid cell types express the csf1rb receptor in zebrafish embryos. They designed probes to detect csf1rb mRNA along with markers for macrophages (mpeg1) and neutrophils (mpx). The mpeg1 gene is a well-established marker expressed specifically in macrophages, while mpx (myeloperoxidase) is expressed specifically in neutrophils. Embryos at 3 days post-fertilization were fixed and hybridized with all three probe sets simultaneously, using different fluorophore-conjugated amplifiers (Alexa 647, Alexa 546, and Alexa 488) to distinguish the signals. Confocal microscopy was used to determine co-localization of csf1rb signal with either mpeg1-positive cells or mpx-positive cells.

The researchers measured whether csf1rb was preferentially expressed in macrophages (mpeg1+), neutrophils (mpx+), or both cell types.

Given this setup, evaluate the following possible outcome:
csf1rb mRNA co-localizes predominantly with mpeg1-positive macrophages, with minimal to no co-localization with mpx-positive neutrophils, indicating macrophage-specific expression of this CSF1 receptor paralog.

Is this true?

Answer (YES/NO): NO